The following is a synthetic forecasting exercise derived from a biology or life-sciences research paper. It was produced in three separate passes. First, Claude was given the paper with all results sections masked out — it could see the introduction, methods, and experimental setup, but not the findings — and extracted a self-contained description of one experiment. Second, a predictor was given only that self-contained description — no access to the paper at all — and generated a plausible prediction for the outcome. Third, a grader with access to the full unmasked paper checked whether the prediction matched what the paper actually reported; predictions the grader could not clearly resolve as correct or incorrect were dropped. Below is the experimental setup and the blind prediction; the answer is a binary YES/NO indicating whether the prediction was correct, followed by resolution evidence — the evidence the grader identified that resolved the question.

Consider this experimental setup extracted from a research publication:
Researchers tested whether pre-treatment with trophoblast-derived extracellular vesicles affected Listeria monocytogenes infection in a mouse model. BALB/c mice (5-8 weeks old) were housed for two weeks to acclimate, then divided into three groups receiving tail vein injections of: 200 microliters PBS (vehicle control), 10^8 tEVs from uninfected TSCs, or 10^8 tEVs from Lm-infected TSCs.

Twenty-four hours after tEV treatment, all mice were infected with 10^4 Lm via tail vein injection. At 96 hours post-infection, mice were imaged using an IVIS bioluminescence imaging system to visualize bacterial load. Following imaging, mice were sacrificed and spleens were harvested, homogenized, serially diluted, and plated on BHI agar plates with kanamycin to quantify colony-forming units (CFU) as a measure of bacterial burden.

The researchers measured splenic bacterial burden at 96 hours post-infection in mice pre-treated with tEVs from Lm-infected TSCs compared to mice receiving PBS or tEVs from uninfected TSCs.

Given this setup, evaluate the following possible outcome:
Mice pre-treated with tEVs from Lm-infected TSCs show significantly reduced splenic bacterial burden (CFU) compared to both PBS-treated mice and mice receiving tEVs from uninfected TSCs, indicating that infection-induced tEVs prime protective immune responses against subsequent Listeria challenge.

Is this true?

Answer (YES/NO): NO